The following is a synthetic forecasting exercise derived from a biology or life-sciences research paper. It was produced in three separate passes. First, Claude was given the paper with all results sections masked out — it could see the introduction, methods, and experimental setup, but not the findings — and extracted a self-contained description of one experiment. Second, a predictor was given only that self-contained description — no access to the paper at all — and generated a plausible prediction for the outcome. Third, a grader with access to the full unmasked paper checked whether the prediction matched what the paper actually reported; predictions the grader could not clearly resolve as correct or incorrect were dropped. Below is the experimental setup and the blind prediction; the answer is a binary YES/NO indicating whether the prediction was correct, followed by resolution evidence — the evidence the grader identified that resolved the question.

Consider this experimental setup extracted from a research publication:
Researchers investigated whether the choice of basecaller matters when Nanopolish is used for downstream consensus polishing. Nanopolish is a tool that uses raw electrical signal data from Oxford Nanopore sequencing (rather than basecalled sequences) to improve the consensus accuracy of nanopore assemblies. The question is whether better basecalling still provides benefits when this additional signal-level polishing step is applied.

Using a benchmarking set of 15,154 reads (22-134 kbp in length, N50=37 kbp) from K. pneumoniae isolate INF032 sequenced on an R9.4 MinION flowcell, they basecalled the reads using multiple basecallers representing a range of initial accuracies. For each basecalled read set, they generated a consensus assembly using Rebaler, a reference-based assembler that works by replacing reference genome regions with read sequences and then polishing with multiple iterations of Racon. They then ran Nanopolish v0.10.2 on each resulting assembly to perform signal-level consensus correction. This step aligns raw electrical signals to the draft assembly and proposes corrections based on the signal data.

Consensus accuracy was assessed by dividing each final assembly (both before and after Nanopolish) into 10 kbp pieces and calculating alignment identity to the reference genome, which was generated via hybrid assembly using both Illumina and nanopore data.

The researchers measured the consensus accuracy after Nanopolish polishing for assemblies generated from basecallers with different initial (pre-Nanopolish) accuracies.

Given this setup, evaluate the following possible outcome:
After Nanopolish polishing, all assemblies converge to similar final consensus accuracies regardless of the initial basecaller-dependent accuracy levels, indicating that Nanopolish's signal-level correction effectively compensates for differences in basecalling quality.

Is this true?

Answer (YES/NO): NO